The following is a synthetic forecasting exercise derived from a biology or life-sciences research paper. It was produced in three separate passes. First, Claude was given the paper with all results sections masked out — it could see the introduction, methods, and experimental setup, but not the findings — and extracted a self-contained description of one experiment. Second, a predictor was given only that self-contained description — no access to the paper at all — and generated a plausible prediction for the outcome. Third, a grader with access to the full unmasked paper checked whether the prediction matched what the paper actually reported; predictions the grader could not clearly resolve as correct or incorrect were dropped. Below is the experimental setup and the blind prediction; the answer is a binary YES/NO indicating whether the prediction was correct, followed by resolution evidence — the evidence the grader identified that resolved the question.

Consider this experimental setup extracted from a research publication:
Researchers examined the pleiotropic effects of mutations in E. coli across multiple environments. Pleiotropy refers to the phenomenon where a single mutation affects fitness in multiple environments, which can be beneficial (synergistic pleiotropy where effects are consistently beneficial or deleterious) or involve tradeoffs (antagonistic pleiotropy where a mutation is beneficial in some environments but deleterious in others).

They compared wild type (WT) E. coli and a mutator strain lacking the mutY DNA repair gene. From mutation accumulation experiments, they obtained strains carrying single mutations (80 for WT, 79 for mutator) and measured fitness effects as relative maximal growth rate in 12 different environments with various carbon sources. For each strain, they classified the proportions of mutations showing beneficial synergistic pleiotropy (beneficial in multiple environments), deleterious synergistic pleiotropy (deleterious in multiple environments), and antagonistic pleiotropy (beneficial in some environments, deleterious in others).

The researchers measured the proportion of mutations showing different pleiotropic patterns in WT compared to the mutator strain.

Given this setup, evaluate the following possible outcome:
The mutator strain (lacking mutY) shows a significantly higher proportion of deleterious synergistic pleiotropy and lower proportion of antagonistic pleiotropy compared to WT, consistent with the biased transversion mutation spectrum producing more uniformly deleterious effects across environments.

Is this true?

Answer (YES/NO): NO